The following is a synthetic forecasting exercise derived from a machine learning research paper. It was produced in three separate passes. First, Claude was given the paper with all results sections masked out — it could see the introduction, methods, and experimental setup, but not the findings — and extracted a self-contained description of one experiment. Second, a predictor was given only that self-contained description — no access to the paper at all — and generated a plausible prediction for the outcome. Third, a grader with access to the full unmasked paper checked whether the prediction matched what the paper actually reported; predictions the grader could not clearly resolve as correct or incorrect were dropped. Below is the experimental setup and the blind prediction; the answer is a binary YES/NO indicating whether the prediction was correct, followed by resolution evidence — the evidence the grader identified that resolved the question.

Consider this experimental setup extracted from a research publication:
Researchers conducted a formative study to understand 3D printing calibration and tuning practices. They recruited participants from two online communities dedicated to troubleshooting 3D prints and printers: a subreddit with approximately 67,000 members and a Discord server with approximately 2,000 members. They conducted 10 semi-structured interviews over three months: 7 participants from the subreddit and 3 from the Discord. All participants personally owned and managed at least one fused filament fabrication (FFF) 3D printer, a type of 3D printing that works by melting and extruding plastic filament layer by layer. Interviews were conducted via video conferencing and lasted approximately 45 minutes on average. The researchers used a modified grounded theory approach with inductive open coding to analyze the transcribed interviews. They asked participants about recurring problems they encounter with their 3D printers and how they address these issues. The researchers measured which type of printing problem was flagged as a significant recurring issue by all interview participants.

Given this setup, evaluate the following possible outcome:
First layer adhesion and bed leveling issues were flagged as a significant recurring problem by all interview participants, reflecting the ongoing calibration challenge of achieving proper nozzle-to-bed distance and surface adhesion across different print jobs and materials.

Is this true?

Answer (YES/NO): YES